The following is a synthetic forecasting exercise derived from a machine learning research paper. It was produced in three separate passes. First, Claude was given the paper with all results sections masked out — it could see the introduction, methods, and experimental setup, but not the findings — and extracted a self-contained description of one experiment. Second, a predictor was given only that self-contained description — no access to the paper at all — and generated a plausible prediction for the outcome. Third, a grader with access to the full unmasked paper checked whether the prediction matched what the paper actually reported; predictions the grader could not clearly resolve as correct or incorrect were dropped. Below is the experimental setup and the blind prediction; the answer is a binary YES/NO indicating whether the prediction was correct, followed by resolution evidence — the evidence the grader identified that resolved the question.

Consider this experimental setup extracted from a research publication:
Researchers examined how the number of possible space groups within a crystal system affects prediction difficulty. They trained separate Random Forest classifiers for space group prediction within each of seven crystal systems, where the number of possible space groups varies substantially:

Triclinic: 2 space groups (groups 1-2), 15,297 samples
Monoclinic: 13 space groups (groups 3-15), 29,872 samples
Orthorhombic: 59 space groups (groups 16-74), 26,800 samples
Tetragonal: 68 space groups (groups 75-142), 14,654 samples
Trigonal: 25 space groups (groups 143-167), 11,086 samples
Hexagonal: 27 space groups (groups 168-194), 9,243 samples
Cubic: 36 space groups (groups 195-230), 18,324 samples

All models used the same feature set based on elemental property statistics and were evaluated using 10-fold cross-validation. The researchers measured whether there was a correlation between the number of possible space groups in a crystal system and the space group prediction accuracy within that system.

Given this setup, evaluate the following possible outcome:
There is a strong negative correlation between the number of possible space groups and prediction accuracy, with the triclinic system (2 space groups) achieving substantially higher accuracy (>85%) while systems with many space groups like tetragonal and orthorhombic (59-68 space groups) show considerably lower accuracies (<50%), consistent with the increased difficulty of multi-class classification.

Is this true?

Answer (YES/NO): NO